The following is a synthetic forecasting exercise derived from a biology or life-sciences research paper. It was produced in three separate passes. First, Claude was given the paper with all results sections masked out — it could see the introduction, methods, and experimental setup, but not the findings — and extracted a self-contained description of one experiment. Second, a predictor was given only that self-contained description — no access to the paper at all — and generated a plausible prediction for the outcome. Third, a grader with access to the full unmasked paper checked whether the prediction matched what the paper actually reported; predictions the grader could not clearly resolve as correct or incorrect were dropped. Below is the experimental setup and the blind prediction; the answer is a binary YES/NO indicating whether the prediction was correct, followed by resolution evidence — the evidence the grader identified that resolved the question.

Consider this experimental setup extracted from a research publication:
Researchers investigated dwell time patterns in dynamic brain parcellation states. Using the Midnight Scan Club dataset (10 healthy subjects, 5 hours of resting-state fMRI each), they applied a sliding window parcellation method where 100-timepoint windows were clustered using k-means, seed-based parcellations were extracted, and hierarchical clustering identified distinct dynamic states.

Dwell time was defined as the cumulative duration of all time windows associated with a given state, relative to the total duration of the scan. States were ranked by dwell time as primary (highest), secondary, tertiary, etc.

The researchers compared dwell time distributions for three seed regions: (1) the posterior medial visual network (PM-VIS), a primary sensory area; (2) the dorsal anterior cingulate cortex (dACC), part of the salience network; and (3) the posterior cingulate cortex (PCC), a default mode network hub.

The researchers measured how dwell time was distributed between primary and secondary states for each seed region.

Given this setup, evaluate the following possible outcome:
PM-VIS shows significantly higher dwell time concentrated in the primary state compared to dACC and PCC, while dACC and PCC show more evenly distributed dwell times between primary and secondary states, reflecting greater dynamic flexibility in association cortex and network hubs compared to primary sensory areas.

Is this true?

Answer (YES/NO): YES